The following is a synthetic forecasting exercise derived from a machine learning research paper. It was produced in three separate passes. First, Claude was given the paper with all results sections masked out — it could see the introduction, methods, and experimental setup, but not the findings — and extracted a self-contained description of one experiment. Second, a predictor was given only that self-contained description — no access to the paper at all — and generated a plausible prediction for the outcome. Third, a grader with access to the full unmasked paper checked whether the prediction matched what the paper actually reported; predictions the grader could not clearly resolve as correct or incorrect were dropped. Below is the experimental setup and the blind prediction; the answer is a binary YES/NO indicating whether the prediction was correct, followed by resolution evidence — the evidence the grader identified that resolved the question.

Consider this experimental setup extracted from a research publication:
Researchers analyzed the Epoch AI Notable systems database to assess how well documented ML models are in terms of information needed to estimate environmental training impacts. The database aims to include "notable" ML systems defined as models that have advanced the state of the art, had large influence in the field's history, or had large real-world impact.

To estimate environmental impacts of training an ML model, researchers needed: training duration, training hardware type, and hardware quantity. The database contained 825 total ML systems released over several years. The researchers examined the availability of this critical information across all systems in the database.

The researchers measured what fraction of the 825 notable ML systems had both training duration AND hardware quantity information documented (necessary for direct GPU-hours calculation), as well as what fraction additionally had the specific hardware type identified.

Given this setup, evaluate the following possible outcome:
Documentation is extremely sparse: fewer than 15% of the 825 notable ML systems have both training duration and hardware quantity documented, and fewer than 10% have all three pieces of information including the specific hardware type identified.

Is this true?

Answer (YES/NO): NO